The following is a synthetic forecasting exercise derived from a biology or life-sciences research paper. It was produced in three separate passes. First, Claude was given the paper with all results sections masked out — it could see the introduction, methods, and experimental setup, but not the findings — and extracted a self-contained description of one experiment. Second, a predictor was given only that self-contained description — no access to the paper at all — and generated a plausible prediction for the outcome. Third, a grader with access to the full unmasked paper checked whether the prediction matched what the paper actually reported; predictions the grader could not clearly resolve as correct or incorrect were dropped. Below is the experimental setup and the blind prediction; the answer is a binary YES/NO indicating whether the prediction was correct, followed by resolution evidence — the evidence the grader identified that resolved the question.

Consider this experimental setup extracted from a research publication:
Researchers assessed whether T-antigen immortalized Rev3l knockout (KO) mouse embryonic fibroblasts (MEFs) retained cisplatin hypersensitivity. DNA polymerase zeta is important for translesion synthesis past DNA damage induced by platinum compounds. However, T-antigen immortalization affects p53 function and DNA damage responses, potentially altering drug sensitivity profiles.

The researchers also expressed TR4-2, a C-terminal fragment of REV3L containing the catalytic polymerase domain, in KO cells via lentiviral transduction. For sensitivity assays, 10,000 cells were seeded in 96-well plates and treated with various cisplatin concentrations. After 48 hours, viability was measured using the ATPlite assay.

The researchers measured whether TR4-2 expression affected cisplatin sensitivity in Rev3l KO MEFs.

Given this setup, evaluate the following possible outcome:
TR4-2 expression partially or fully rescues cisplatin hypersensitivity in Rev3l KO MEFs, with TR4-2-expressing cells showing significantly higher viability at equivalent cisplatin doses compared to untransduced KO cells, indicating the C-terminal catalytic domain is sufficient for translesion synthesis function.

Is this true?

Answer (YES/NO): YES